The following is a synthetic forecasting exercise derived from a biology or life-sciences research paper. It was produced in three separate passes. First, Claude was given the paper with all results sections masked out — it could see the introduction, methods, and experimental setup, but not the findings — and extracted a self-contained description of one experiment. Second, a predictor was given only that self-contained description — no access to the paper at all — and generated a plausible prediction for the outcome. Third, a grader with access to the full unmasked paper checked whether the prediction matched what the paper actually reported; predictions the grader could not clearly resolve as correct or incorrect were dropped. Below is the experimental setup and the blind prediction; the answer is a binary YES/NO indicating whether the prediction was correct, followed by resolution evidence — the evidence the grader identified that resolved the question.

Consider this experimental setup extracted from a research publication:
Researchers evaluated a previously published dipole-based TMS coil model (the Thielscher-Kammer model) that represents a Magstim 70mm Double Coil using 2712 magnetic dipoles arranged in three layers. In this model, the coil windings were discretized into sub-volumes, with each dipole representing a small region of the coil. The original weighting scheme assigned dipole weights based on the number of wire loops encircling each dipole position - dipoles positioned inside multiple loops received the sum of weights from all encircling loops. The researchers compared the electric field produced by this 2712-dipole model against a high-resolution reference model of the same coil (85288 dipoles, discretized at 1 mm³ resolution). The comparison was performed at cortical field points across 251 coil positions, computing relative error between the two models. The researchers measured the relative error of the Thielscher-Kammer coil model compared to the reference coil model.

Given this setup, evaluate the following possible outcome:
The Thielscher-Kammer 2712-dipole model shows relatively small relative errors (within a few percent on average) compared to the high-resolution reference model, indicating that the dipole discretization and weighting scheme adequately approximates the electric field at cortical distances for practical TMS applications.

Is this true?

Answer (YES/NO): NO